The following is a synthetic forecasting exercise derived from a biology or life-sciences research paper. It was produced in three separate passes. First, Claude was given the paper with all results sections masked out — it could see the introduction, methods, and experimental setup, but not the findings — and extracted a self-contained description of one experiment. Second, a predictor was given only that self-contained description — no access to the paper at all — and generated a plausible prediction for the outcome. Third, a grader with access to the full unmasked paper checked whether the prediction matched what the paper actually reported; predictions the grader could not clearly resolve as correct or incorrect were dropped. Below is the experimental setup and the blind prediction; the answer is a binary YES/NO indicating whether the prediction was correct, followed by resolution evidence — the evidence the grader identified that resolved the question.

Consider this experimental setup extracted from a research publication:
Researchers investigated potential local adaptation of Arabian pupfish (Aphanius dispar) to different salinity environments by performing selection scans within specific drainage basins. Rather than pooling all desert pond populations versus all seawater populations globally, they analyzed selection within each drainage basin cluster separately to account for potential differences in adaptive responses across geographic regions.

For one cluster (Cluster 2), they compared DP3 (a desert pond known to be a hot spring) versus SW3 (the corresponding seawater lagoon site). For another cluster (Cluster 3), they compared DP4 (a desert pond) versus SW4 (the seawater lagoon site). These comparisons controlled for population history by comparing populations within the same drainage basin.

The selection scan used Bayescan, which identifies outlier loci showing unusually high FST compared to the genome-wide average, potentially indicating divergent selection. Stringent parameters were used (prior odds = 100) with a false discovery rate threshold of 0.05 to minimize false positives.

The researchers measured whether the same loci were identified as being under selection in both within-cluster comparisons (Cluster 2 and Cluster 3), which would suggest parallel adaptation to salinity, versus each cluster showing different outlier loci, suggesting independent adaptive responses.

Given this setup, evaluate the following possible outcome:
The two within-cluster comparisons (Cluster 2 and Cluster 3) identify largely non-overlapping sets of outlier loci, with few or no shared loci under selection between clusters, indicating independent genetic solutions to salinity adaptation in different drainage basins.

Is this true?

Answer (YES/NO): YES